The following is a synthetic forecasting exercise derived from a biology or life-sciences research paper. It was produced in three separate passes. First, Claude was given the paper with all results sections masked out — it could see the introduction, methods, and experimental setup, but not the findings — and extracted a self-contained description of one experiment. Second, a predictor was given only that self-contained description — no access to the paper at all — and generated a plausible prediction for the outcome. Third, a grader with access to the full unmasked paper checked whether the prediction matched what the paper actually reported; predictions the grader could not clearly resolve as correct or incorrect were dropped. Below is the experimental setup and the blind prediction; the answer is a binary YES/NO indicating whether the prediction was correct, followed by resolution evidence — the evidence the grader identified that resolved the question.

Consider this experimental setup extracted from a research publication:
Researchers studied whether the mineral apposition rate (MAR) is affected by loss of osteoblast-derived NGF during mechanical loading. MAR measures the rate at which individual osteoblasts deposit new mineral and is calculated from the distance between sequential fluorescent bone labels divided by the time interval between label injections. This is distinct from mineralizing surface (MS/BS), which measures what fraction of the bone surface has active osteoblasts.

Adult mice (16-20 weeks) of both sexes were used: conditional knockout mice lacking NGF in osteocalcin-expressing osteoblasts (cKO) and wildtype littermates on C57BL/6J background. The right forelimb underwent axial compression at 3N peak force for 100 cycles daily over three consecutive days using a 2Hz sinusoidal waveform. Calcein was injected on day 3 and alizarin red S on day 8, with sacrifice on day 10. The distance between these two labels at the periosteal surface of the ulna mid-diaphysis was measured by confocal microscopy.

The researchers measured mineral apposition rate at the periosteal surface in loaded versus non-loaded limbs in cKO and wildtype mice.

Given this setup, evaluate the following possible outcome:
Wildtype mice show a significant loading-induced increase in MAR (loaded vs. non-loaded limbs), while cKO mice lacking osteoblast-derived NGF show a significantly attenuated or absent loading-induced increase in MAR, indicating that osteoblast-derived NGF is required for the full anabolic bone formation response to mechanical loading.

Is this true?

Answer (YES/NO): YES